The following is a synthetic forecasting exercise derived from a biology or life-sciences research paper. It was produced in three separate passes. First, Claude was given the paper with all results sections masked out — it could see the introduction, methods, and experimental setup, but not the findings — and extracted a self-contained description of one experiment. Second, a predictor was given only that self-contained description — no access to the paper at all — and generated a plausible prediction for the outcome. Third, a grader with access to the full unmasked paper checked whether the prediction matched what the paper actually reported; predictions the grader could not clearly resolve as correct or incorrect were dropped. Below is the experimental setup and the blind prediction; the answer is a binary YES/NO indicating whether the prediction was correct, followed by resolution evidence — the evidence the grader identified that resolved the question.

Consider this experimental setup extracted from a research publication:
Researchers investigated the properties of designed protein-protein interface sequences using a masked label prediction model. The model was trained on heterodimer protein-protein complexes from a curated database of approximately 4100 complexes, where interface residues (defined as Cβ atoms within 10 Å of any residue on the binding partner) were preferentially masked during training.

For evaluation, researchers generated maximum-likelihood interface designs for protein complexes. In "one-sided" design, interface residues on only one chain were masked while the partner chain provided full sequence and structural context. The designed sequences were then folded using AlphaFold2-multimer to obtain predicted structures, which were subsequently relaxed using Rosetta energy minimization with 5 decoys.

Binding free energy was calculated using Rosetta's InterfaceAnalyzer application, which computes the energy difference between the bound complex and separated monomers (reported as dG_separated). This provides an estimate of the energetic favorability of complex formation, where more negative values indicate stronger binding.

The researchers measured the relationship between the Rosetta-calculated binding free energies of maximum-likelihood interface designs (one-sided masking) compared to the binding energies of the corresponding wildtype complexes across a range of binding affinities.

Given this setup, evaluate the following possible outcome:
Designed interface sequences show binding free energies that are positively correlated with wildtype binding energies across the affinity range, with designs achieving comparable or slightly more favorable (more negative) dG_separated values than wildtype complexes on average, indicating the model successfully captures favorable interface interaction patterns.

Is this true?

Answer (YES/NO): YES